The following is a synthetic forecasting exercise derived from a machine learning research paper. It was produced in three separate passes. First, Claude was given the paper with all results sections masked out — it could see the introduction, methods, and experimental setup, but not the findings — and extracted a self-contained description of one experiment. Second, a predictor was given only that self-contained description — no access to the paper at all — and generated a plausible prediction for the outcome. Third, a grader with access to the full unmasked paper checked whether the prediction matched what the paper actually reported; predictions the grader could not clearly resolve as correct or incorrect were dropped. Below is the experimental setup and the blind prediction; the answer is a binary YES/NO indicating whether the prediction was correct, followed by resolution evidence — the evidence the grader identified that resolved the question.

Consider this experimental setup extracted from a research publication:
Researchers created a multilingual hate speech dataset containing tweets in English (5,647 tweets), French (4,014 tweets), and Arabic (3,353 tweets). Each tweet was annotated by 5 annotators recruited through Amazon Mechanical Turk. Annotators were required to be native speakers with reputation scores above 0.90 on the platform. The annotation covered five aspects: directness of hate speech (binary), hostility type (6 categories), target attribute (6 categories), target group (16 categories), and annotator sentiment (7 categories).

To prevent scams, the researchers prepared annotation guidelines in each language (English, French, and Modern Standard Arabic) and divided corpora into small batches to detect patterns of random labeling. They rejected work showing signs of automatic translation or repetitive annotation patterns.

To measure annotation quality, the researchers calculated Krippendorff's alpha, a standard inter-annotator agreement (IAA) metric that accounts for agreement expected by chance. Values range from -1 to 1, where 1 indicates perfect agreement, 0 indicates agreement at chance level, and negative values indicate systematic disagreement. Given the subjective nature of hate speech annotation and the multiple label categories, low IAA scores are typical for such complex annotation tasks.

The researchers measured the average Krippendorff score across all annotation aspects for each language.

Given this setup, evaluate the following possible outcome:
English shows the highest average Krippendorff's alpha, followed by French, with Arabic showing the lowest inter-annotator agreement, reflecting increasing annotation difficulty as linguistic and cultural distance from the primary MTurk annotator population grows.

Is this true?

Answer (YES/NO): NO